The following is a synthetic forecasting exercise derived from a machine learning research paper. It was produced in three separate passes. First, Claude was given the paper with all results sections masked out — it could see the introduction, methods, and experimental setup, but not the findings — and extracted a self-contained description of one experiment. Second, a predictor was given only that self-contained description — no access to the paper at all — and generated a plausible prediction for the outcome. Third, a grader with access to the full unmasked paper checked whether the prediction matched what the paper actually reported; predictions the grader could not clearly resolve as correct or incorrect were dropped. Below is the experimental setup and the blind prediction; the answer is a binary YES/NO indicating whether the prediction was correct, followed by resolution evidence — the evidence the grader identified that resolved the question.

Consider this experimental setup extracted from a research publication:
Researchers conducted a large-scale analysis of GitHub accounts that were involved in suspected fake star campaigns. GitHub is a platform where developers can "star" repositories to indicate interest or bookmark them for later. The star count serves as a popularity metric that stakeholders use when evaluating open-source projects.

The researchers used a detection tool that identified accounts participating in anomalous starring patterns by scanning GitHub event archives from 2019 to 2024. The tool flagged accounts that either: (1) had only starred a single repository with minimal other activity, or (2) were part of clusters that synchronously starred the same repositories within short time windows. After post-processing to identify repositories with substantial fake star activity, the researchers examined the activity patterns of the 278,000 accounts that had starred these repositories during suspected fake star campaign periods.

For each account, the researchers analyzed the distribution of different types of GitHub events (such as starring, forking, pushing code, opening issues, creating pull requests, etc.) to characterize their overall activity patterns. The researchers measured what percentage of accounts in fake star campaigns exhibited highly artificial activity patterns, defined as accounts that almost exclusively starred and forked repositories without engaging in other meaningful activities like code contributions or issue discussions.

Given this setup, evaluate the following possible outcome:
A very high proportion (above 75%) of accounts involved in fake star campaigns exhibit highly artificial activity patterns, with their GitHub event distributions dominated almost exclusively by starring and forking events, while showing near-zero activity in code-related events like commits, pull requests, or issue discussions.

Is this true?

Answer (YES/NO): NO